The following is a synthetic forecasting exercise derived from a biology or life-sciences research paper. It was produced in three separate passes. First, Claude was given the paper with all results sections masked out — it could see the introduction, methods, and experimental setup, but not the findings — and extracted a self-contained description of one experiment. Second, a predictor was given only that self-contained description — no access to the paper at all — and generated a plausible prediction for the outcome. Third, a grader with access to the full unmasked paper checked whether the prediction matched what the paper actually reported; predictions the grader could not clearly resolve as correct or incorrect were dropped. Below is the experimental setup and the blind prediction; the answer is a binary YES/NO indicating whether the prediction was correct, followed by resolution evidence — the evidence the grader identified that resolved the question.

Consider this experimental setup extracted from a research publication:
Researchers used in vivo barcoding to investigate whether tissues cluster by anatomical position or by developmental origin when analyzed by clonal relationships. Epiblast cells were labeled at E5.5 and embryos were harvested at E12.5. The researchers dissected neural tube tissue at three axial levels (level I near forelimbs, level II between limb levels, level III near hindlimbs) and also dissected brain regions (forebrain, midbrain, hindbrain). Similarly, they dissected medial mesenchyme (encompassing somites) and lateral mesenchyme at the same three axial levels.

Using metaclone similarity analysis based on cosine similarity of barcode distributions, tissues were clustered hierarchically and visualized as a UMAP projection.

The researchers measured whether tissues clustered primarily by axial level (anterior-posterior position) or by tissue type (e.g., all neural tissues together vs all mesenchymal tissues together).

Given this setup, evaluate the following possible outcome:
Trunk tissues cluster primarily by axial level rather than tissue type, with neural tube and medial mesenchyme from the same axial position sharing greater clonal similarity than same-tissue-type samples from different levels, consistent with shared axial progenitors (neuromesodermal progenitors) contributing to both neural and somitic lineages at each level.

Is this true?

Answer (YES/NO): NO